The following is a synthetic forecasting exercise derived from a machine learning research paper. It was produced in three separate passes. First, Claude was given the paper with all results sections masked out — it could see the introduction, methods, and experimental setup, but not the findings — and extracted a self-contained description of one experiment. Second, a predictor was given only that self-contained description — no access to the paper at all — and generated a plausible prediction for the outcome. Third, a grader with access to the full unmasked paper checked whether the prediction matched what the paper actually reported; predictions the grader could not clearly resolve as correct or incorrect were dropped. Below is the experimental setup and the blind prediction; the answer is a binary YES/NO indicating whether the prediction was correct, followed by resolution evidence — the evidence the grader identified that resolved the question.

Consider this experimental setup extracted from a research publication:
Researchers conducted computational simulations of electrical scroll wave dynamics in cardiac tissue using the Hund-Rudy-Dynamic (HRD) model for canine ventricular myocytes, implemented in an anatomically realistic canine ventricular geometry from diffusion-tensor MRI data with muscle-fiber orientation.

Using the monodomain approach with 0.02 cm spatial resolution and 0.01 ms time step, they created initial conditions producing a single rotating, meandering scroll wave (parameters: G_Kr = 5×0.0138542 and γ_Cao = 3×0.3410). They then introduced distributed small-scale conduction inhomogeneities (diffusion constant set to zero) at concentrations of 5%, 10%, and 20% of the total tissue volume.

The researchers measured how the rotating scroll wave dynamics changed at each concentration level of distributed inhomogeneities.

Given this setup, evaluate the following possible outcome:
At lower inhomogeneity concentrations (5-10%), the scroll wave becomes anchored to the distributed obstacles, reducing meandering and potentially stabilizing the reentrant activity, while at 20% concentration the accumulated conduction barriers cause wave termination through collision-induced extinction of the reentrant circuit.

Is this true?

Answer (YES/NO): NO